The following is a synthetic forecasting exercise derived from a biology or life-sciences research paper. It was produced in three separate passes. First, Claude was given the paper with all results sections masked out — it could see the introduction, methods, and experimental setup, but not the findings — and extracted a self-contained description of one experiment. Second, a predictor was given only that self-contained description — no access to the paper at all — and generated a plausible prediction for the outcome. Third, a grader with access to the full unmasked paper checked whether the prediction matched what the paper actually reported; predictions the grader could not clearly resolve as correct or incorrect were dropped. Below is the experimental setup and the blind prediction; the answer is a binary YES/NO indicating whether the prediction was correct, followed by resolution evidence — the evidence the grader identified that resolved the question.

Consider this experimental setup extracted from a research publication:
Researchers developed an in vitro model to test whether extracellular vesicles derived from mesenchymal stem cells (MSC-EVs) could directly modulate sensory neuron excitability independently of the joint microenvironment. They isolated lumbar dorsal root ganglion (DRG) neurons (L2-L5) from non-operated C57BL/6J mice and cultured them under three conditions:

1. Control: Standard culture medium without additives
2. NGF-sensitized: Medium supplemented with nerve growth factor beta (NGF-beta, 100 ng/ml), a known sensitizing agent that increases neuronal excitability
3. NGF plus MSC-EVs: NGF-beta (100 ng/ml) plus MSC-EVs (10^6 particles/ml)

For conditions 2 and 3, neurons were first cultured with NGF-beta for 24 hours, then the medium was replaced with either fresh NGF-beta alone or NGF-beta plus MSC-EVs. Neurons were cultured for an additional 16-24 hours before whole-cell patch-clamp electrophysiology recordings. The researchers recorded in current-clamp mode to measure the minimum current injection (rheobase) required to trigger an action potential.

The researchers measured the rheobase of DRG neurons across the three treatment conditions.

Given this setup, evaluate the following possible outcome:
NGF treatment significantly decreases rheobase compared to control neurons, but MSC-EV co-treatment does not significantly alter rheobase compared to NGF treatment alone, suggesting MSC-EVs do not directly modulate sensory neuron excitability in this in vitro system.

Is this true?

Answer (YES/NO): NO